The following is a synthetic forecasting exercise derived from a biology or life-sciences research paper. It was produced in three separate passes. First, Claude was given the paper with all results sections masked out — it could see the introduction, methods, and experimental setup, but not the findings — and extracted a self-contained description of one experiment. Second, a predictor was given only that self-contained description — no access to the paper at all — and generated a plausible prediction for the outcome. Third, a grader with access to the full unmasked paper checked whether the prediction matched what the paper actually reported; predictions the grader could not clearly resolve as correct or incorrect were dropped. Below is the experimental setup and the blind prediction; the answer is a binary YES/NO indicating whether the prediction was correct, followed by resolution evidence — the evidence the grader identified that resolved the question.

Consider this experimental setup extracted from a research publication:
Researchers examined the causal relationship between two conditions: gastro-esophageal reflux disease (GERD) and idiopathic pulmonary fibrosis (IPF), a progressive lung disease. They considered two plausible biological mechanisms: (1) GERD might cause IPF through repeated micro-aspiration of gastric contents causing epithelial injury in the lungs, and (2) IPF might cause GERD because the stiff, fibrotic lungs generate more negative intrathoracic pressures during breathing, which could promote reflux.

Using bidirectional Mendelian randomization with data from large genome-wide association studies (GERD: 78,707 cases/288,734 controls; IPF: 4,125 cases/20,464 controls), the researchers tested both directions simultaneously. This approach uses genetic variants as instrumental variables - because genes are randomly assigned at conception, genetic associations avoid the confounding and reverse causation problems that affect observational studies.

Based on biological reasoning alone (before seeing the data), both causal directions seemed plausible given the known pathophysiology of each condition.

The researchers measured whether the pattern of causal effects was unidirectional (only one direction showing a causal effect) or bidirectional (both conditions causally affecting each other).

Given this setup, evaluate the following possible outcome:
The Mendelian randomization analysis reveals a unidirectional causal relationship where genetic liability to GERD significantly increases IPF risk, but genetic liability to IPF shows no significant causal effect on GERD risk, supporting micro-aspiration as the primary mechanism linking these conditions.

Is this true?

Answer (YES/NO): YES